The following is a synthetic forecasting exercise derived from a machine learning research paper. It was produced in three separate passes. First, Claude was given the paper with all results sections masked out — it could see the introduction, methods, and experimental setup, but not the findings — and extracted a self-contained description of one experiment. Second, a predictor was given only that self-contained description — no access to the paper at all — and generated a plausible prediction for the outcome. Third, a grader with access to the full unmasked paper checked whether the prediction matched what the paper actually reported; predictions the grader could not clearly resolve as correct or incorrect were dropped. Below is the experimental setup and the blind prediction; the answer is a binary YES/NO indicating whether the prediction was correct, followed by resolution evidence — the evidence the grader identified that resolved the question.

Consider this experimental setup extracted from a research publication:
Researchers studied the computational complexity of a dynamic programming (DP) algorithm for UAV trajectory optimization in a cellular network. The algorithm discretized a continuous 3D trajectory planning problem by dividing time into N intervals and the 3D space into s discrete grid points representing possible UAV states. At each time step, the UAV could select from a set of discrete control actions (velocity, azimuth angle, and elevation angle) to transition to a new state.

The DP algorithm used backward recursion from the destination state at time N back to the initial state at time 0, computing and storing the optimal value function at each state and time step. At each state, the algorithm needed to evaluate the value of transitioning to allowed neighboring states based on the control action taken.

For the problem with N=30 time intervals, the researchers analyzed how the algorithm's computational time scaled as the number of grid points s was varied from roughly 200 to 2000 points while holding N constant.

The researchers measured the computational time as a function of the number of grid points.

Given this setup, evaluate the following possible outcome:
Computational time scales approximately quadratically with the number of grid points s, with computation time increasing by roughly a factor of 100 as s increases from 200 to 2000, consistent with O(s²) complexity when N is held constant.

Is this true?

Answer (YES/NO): YES